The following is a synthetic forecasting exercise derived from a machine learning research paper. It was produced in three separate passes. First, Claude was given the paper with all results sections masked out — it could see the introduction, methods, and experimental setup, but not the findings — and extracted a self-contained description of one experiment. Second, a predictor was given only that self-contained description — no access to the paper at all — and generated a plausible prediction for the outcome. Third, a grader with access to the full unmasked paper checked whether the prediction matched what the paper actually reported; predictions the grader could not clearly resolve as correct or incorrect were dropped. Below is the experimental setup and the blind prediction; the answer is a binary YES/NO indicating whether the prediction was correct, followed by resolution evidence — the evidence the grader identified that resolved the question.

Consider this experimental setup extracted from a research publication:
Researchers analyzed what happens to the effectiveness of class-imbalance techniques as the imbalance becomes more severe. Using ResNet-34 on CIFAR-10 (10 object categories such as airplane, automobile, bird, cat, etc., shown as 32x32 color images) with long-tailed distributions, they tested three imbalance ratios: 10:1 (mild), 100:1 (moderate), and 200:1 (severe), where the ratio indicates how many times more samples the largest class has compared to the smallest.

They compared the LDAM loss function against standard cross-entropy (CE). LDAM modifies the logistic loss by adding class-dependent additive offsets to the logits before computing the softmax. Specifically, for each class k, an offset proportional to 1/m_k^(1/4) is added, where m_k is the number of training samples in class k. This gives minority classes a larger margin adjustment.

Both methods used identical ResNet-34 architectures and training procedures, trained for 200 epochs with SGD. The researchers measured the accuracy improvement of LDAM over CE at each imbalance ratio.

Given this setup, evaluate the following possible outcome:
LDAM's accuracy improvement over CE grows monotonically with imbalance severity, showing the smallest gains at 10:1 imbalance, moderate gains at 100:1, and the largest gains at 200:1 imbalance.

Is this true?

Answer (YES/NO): YES